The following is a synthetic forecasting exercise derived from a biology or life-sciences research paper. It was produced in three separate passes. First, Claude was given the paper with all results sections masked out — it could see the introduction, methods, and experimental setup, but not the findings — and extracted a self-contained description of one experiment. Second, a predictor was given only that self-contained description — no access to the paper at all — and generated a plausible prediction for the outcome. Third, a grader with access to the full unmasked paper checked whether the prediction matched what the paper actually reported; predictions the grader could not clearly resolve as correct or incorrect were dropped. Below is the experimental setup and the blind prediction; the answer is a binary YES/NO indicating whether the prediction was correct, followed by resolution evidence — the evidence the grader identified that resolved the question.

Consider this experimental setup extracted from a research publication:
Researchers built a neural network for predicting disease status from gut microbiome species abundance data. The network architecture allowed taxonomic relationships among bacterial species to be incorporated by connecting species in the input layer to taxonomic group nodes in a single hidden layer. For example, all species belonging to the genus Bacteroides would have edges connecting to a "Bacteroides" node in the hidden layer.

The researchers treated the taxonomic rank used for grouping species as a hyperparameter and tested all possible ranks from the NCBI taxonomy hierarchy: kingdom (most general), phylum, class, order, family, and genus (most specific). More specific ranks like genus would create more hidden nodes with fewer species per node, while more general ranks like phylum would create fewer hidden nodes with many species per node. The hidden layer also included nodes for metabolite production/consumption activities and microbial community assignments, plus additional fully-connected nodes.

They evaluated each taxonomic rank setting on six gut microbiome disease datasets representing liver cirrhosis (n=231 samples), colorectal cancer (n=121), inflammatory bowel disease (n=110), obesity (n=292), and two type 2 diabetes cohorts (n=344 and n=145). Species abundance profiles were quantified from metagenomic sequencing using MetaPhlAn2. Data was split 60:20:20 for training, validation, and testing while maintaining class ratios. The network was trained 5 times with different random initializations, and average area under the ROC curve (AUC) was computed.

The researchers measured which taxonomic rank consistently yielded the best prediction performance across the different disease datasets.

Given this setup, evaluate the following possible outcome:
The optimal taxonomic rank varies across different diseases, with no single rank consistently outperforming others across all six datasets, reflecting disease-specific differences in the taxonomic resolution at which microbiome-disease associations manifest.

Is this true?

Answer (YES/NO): YES